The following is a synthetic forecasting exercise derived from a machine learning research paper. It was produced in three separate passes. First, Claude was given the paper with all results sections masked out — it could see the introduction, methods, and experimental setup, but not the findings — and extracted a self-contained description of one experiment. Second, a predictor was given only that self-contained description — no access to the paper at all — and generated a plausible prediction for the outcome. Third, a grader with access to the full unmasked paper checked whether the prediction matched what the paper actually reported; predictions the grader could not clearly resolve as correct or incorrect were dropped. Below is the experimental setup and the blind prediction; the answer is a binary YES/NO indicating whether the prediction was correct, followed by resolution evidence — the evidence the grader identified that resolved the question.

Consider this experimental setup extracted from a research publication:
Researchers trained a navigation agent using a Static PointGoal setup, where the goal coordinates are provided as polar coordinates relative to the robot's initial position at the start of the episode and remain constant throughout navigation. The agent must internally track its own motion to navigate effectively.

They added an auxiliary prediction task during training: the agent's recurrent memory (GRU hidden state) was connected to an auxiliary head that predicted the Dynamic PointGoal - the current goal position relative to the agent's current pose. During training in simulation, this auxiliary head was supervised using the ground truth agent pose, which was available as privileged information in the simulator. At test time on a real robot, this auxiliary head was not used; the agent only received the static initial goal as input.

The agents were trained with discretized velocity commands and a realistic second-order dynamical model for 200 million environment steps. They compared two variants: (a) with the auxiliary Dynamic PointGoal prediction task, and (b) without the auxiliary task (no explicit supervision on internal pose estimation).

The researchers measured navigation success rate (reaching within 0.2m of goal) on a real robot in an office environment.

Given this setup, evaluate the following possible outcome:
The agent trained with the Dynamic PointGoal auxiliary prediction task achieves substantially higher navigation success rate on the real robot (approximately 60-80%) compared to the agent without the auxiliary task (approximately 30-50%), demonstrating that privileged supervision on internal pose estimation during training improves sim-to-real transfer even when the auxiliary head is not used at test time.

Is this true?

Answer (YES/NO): NO